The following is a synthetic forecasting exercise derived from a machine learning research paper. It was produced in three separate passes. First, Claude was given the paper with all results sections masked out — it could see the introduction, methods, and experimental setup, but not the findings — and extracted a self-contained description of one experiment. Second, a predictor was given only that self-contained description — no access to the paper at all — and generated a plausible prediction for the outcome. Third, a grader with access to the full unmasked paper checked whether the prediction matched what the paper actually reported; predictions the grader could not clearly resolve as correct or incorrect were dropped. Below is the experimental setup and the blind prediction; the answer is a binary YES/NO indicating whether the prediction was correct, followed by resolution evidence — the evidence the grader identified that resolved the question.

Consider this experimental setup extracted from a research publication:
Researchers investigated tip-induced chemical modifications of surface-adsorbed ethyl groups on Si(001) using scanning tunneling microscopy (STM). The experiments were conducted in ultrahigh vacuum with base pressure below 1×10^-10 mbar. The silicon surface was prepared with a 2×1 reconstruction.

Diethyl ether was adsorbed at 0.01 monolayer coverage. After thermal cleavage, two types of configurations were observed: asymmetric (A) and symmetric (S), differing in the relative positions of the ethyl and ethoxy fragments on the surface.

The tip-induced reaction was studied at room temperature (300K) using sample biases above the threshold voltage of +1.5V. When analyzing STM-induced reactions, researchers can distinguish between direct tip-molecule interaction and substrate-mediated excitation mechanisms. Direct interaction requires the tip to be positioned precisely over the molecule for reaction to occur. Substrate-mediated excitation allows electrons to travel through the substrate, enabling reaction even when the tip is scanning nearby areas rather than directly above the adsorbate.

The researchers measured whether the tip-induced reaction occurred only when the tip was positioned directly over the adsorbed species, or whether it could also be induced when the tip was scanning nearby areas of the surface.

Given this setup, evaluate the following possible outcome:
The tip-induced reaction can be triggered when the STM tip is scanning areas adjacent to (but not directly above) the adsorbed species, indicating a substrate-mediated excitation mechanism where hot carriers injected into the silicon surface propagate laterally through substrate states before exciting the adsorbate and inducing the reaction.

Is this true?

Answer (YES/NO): YES